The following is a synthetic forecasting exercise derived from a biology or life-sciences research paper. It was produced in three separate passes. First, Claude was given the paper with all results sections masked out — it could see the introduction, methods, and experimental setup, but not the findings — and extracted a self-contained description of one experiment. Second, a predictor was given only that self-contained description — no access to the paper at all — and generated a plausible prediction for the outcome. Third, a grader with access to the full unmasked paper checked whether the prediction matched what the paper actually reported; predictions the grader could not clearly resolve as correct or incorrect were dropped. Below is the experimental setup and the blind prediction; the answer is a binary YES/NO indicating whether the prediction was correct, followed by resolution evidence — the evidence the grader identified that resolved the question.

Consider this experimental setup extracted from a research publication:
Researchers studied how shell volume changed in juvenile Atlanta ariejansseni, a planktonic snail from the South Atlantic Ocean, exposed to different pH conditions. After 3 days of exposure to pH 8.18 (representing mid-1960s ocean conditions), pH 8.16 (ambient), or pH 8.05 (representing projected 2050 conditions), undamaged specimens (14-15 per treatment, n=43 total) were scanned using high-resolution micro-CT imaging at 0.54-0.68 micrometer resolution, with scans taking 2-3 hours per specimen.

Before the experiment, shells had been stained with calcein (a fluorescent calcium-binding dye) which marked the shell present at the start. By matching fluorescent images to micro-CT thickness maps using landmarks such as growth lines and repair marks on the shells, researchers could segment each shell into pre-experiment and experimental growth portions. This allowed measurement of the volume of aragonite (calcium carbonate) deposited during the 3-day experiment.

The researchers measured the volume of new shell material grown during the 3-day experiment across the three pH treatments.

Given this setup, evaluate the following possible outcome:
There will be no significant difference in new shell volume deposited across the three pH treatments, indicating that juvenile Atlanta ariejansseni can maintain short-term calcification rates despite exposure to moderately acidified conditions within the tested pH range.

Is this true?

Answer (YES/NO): NO